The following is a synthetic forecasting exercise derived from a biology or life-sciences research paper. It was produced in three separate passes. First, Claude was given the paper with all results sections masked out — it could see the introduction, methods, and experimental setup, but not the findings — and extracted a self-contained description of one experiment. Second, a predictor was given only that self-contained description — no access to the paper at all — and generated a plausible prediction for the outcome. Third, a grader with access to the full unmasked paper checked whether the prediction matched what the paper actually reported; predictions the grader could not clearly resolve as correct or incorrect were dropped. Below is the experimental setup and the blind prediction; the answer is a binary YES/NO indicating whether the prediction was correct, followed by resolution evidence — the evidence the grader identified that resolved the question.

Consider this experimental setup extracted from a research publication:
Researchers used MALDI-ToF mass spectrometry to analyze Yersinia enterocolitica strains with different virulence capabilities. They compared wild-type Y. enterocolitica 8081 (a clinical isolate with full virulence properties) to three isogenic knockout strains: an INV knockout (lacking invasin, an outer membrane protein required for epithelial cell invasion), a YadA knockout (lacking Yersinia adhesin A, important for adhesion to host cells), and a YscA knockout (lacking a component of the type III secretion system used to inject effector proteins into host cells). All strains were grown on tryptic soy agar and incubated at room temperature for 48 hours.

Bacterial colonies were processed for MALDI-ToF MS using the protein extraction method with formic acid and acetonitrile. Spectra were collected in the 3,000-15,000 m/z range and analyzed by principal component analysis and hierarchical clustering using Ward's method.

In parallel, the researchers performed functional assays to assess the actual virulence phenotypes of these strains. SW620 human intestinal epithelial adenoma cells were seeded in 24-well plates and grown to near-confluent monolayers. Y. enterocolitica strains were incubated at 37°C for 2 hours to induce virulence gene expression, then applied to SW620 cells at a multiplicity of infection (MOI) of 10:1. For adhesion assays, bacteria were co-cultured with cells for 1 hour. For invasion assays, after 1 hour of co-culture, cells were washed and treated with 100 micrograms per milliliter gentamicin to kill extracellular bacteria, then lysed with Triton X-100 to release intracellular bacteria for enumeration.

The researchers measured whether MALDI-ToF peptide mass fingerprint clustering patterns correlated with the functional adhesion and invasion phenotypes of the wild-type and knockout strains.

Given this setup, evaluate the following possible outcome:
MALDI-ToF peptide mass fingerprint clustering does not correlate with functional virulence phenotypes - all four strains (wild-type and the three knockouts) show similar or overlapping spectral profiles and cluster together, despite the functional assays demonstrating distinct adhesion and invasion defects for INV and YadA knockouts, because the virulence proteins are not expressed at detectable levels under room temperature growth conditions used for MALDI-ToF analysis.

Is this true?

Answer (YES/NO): NO